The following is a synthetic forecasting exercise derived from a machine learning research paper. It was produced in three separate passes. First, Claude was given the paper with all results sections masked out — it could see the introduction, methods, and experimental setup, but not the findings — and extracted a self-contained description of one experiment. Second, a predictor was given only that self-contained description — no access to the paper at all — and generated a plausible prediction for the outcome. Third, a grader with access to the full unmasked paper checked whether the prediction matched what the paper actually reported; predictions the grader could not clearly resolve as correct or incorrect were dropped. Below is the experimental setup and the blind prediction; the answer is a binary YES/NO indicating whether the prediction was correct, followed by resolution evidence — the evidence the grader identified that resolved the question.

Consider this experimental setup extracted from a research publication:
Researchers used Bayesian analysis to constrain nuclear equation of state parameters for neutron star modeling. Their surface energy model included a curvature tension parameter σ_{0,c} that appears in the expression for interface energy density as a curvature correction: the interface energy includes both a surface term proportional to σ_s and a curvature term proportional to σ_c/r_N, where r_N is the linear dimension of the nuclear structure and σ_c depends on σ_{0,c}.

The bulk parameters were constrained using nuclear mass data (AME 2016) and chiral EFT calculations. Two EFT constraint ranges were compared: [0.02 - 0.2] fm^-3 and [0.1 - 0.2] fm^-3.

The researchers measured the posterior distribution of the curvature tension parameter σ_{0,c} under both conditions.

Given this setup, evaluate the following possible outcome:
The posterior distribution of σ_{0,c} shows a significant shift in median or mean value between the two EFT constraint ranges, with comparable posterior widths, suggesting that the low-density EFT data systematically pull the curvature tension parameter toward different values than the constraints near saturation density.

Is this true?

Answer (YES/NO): NO